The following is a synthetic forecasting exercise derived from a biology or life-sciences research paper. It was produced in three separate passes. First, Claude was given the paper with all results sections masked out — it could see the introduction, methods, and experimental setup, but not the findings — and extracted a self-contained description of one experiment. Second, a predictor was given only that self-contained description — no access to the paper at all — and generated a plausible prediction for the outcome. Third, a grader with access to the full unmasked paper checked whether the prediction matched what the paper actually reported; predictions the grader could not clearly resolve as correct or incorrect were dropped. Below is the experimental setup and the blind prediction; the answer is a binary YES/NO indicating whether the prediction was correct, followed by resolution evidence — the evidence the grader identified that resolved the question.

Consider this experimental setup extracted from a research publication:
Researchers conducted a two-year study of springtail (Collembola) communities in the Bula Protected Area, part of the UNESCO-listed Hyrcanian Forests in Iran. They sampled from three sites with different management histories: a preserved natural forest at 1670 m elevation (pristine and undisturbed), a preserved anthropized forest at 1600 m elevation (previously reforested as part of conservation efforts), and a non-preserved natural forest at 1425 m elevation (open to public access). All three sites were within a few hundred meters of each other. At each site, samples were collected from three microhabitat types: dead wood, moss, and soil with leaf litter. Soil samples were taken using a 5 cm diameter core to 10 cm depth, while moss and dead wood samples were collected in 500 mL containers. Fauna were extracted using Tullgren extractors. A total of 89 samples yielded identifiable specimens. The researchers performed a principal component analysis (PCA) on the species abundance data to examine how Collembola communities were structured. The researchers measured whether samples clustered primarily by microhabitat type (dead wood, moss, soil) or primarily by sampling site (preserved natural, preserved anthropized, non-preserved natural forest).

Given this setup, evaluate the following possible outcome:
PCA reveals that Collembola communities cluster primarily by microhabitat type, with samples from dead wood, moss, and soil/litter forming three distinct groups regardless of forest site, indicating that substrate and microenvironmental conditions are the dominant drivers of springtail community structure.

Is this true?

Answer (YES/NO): NO